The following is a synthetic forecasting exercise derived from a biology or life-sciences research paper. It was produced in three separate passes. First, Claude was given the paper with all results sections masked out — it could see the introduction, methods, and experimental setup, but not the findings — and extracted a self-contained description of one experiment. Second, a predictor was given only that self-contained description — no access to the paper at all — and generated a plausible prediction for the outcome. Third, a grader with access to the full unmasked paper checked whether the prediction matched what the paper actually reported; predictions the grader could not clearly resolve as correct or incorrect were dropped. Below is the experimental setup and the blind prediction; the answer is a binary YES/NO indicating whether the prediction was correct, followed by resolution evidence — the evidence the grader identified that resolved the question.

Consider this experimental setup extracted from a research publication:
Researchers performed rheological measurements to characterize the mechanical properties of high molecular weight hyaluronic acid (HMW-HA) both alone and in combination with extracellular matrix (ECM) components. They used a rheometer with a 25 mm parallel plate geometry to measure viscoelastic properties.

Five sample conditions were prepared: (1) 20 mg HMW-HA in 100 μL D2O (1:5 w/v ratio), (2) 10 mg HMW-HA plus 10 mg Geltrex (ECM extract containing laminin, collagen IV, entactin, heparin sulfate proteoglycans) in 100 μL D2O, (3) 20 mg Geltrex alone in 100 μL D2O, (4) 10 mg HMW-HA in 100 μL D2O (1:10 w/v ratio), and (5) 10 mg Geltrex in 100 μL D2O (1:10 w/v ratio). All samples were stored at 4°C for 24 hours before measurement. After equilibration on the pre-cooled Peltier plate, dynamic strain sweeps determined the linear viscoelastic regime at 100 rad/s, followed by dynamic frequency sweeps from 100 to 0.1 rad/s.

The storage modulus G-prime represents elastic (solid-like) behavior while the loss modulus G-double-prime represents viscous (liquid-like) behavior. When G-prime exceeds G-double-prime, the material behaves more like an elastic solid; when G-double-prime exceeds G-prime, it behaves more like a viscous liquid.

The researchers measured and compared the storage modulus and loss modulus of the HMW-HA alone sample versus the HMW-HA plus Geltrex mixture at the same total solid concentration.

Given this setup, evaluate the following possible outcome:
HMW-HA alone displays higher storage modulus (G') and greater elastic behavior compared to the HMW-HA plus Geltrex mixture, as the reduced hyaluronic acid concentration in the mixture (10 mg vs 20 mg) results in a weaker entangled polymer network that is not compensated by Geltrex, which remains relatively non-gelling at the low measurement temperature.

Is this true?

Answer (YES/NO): NO